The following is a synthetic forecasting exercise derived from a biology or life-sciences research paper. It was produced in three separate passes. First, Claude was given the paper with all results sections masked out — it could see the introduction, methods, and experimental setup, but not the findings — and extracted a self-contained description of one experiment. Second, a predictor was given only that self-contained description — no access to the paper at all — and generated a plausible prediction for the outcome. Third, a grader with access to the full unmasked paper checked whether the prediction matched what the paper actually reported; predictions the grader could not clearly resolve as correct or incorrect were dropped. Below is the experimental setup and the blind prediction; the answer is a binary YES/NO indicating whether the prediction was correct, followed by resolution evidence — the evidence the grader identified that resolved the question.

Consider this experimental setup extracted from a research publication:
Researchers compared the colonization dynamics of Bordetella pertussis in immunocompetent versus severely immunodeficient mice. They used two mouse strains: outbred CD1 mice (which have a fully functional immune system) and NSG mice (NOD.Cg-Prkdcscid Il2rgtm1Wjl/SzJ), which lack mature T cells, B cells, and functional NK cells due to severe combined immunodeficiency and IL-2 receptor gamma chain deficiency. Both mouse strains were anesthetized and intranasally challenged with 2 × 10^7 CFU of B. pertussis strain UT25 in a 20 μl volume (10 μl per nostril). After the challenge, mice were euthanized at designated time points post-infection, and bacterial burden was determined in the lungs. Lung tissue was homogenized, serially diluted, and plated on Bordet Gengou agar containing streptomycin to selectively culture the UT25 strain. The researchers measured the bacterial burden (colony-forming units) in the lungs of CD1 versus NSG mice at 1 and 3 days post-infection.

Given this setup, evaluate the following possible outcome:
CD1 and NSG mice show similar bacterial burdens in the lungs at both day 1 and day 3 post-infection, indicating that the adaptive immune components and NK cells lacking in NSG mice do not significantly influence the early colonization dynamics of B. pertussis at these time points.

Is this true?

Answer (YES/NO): NO